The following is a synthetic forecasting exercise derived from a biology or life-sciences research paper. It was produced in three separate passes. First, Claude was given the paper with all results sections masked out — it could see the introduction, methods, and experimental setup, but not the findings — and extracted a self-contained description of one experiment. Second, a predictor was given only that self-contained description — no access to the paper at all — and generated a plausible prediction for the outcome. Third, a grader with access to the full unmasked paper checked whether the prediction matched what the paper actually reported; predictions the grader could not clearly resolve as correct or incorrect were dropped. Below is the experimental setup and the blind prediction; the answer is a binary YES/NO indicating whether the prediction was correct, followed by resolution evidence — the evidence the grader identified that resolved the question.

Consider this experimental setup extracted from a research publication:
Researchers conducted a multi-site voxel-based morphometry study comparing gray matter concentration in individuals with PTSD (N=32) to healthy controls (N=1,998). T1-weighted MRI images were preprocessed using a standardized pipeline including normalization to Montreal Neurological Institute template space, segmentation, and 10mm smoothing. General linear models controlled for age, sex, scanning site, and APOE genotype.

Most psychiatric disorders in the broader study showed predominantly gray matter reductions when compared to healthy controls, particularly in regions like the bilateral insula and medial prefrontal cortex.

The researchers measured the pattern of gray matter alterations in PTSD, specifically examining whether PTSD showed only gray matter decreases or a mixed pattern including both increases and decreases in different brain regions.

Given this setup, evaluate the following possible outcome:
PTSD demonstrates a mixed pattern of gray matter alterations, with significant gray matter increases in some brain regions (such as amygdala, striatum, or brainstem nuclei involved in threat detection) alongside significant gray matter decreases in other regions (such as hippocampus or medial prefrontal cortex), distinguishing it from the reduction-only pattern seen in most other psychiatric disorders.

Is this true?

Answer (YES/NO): NO